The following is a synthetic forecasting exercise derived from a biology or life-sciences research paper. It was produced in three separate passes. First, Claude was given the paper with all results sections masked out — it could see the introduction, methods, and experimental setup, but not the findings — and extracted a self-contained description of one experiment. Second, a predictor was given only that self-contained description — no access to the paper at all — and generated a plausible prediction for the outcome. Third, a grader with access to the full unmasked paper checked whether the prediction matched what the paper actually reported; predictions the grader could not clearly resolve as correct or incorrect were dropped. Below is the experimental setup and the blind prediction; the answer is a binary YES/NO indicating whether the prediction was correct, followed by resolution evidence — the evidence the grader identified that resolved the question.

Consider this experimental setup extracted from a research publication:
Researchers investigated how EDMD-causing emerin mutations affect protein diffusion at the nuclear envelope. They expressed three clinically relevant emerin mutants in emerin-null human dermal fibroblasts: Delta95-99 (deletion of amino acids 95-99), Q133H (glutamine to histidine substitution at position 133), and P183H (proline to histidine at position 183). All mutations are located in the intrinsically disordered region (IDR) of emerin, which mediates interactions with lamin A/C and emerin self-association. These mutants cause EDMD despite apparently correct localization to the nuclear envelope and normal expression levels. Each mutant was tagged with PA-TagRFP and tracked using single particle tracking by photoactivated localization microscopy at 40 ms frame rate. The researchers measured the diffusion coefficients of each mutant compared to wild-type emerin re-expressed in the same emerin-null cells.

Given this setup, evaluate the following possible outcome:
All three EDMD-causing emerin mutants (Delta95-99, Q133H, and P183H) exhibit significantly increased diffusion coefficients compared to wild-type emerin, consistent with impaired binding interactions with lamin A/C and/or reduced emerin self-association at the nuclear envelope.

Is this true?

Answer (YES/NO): NO